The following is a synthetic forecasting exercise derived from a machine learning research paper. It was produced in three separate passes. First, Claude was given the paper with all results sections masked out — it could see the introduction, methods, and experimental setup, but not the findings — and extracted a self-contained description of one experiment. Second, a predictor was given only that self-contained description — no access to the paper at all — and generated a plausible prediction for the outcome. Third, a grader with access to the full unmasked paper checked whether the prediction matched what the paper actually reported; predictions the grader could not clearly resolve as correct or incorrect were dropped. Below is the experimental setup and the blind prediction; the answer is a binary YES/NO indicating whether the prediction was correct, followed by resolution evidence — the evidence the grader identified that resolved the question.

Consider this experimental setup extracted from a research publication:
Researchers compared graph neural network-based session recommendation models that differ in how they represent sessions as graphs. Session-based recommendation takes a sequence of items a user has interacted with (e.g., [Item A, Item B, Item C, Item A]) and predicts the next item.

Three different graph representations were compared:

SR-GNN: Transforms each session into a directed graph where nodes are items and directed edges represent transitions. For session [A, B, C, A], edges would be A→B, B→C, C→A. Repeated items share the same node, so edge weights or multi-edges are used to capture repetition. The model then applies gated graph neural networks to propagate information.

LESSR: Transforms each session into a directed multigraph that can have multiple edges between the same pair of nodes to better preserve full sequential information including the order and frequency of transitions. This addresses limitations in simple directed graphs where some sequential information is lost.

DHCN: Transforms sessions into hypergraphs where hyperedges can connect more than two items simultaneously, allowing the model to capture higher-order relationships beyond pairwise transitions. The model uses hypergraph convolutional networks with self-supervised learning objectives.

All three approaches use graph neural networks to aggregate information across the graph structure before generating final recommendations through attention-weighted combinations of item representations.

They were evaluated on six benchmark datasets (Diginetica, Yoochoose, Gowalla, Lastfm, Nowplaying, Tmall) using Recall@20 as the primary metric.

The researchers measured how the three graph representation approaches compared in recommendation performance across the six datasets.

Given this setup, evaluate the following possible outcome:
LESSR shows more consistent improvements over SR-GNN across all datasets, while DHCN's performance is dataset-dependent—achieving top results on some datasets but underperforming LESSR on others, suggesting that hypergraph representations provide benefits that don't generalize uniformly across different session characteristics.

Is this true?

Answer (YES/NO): NO